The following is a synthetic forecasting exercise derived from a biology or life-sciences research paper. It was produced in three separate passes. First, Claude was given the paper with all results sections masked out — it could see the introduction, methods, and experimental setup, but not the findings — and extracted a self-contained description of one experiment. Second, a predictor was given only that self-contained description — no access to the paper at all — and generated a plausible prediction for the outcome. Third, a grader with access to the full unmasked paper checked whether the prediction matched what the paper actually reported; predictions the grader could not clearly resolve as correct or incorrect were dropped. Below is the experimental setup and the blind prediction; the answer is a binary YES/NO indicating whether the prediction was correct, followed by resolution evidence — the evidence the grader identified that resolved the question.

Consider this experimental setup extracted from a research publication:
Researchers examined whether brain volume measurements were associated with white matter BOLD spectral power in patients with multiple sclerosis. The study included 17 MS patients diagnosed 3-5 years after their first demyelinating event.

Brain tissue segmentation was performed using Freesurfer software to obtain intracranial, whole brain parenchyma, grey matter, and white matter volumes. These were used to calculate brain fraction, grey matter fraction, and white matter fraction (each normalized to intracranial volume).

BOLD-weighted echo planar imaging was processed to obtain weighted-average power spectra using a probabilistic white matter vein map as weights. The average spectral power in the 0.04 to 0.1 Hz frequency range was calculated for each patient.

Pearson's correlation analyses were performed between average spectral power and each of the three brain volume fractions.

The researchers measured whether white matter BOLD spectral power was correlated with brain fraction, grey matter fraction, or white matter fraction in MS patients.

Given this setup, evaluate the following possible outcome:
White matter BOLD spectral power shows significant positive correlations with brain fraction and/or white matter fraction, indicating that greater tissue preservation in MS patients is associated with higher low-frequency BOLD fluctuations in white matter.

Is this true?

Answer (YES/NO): NO